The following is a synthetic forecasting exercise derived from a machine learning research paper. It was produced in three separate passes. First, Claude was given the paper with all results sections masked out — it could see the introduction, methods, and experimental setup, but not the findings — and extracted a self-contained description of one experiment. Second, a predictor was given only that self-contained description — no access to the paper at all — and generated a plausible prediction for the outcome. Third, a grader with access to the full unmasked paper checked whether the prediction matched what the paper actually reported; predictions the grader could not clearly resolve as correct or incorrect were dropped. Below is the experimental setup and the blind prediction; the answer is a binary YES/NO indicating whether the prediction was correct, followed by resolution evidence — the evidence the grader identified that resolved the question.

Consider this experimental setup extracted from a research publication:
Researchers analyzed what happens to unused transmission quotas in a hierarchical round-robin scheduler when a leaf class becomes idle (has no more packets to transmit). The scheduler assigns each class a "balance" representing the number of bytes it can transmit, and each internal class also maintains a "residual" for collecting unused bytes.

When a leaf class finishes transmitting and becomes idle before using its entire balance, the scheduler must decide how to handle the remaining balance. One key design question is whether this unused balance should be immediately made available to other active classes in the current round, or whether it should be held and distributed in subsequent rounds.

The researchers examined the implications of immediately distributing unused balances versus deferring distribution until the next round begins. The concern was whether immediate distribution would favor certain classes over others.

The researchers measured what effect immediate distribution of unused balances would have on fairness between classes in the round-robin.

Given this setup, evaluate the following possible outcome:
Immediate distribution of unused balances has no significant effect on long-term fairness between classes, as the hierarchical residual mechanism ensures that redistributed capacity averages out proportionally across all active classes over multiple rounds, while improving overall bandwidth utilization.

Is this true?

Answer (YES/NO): NO